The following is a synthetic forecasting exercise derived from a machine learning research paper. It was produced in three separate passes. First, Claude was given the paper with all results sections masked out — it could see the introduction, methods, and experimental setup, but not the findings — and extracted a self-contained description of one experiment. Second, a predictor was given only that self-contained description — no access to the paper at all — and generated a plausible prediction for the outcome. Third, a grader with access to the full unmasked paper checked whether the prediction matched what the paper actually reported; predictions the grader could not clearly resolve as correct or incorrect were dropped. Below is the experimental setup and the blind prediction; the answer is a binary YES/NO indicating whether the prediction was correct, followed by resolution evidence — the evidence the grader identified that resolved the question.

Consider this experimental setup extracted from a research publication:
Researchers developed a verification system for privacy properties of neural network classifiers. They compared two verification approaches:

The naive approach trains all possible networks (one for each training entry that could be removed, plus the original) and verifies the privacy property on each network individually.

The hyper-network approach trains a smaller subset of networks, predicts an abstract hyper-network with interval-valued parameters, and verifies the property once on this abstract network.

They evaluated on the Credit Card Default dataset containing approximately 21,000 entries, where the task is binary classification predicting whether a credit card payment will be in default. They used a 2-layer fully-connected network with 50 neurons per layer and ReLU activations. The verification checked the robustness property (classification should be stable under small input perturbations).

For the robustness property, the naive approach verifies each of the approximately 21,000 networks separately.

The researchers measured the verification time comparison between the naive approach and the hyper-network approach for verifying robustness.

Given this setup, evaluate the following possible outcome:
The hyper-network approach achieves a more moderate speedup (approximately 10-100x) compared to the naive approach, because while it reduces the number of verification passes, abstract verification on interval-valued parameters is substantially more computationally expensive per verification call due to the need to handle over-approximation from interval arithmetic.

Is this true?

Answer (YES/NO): NO